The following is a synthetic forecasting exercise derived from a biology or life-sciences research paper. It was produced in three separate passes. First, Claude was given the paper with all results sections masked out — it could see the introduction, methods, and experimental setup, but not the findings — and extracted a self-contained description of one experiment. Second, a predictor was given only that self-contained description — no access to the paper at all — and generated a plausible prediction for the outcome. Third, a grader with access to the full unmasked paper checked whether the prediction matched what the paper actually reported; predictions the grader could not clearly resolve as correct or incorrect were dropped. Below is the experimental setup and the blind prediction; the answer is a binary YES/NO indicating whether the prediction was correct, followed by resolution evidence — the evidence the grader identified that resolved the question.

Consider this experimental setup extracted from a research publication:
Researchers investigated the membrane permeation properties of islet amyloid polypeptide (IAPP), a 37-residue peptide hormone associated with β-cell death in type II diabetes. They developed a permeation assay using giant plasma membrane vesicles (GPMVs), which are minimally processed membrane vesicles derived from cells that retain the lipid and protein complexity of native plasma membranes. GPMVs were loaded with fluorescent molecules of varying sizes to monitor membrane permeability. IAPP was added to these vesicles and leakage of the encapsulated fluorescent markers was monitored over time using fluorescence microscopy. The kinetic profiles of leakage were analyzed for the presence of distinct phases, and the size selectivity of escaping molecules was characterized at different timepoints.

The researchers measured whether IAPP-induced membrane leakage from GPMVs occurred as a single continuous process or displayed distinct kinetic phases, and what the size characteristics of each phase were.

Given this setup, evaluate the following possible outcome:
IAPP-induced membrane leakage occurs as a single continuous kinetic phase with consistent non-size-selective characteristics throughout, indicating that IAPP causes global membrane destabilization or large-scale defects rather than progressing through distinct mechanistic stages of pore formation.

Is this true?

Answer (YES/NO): NO